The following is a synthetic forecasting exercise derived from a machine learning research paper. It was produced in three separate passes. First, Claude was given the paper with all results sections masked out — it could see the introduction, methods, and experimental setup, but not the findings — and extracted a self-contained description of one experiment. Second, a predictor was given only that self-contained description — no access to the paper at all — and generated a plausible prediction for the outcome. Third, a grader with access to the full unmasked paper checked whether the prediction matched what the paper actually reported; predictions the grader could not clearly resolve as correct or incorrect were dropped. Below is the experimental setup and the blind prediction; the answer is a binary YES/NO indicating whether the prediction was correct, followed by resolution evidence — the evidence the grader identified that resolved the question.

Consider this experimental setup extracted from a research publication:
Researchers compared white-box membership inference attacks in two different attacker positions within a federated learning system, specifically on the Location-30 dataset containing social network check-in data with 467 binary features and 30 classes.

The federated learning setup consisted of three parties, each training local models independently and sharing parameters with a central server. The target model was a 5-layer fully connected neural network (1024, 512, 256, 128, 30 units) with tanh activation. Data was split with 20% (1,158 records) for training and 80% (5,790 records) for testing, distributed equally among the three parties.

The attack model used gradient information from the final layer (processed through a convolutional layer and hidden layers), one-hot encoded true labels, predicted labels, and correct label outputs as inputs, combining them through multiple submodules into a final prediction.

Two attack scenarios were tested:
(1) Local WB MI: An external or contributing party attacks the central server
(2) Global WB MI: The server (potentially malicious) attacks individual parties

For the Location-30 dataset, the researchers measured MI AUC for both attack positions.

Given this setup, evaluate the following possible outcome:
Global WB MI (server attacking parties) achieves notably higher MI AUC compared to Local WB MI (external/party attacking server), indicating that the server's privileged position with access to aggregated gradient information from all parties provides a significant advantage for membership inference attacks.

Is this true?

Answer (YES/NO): NO